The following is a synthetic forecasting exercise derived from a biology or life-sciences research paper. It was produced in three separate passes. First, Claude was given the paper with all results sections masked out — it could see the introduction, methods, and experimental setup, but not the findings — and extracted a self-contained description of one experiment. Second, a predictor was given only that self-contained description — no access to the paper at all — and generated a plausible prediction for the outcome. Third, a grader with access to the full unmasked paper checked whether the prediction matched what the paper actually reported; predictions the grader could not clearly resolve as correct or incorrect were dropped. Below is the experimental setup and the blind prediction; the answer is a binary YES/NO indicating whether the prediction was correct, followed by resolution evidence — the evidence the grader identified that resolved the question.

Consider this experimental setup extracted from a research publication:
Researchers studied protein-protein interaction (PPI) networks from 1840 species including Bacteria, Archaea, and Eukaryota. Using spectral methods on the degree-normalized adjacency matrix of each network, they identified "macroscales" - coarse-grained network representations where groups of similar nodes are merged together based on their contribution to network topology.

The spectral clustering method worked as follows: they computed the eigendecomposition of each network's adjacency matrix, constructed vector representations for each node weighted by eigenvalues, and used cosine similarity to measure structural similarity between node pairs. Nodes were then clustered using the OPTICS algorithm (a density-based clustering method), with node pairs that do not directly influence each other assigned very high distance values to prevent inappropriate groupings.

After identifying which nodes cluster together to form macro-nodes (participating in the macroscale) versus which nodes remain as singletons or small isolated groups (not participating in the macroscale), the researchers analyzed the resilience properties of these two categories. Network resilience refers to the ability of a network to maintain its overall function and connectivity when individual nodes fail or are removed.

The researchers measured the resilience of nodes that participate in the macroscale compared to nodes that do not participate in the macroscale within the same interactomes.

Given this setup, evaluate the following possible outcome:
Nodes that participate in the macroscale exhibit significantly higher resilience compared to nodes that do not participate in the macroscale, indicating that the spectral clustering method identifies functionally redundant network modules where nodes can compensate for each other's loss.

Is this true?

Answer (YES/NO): YES